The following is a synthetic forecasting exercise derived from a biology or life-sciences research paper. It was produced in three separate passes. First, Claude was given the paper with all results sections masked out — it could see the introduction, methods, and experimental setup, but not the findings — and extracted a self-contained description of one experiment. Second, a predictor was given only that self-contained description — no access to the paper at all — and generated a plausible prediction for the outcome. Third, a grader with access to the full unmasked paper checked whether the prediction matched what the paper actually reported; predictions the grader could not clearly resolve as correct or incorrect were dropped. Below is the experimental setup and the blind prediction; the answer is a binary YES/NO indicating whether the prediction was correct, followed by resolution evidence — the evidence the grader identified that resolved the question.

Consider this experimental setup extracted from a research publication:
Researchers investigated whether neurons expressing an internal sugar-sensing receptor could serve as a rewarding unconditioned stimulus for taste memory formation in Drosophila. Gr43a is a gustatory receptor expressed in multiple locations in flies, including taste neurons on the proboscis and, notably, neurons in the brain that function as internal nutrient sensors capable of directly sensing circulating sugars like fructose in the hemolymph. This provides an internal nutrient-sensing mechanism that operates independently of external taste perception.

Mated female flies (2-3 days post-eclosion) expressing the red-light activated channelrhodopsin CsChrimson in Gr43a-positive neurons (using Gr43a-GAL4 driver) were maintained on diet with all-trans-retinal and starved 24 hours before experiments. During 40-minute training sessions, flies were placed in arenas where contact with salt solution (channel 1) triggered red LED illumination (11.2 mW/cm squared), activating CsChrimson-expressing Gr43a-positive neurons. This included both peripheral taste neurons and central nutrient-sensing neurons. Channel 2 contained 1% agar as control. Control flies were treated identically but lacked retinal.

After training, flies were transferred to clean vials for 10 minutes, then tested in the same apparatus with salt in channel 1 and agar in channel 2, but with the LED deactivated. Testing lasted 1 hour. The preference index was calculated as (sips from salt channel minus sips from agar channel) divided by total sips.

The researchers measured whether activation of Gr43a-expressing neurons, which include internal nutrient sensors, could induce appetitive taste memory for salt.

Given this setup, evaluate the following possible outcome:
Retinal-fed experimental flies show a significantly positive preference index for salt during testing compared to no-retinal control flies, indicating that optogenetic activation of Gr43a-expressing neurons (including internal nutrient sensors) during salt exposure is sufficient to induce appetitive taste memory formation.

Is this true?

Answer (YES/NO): YES